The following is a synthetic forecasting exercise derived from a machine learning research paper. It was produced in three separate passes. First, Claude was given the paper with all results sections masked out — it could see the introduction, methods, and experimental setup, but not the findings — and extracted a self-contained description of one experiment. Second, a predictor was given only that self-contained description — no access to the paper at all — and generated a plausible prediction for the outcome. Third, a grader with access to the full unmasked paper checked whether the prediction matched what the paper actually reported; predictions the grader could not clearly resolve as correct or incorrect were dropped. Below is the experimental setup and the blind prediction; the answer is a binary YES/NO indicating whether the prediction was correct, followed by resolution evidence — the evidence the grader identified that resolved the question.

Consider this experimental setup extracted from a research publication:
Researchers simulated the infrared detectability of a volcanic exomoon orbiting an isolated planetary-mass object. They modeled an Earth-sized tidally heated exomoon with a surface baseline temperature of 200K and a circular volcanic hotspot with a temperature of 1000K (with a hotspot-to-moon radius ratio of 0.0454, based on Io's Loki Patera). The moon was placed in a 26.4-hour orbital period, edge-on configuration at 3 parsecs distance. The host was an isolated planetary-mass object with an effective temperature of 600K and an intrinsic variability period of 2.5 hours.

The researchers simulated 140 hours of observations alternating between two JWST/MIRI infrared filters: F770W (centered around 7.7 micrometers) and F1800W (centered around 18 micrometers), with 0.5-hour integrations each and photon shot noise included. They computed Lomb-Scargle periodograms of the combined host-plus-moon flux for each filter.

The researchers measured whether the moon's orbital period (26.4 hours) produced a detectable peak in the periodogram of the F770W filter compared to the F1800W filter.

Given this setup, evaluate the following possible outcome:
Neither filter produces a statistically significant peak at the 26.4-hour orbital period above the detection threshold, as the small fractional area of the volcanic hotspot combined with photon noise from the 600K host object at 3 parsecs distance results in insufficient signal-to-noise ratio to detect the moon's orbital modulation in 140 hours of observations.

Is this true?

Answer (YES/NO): NO